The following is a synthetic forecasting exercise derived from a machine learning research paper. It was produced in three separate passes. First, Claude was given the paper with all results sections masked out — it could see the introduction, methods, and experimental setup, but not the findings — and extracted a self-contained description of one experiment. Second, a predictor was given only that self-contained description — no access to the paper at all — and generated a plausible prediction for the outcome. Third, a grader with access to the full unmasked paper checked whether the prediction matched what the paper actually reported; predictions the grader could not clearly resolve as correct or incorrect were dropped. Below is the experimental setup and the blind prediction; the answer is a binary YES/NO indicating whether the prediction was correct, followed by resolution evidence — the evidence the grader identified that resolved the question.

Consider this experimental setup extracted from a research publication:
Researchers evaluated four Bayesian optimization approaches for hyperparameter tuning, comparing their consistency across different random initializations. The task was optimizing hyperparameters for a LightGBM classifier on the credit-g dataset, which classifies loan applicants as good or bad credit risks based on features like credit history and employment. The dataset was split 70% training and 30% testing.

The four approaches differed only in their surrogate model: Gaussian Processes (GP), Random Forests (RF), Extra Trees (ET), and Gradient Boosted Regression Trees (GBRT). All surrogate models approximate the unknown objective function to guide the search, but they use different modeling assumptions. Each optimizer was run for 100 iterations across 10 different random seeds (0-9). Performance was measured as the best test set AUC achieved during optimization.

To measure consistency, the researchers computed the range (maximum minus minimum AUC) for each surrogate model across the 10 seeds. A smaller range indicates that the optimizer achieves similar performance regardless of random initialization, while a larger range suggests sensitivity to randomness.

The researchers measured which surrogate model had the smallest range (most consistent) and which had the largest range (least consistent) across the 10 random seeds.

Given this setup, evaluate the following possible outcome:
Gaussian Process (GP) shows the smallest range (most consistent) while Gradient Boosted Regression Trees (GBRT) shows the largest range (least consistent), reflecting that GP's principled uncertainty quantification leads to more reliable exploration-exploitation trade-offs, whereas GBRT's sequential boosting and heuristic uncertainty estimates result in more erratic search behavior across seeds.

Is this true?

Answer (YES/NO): YES